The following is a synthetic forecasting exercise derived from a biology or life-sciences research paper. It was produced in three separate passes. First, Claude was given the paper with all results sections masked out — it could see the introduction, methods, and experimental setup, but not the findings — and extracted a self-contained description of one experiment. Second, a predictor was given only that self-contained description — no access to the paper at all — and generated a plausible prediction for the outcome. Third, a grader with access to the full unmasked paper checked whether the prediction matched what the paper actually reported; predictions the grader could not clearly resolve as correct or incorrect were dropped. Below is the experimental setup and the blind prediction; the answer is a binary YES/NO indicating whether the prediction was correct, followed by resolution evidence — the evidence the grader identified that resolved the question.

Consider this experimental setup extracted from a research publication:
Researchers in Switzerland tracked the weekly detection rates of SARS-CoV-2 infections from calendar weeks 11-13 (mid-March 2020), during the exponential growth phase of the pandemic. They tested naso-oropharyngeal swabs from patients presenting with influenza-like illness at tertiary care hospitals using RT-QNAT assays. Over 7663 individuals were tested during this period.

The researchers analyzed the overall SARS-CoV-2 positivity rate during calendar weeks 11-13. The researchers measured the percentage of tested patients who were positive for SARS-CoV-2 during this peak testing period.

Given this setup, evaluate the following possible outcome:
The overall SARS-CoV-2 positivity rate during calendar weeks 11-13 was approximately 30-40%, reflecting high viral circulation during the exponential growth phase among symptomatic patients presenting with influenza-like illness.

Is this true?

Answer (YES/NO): NO